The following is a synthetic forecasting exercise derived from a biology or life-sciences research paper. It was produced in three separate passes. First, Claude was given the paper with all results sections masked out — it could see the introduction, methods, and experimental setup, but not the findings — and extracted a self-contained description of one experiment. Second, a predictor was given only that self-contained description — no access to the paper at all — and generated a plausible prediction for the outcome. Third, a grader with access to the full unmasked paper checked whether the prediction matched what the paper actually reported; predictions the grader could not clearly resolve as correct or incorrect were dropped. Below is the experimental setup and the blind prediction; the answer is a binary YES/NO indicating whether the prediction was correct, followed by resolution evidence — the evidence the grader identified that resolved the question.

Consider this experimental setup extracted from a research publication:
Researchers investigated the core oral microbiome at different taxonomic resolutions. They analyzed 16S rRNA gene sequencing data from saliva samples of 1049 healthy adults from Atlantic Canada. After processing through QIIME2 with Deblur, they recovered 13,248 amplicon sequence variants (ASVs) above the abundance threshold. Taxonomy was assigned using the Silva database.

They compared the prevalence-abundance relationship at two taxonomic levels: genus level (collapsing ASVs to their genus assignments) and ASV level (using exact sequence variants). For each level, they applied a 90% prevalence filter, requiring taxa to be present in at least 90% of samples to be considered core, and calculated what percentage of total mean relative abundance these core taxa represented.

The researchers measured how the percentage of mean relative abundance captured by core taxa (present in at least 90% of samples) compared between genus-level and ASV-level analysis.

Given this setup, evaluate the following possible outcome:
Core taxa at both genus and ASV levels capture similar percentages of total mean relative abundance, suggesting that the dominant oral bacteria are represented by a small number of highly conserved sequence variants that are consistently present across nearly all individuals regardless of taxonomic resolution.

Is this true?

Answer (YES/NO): NO